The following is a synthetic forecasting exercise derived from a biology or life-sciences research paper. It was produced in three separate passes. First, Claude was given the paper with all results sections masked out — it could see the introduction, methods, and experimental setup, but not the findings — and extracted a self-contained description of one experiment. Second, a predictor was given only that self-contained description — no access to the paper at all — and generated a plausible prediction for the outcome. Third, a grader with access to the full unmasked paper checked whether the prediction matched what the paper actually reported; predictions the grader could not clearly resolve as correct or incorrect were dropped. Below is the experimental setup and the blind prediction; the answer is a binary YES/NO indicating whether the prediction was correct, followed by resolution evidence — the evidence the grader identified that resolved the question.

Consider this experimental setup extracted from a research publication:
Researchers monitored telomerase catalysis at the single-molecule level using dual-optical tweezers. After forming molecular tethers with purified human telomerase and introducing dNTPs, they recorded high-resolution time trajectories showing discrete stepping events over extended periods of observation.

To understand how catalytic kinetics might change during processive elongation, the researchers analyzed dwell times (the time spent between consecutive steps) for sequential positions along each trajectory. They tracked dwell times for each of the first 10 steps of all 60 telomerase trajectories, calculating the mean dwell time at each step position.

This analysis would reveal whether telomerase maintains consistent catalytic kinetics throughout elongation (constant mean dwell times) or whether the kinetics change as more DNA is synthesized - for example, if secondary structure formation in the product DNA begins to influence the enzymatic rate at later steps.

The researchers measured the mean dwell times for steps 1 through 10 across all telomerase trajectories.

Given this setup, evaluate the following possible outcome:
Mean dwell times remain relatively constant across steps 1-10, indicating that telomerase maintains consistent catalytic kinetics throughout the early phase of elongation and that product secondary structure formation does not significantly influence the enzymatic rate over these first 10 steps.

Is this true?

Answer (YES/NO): NO